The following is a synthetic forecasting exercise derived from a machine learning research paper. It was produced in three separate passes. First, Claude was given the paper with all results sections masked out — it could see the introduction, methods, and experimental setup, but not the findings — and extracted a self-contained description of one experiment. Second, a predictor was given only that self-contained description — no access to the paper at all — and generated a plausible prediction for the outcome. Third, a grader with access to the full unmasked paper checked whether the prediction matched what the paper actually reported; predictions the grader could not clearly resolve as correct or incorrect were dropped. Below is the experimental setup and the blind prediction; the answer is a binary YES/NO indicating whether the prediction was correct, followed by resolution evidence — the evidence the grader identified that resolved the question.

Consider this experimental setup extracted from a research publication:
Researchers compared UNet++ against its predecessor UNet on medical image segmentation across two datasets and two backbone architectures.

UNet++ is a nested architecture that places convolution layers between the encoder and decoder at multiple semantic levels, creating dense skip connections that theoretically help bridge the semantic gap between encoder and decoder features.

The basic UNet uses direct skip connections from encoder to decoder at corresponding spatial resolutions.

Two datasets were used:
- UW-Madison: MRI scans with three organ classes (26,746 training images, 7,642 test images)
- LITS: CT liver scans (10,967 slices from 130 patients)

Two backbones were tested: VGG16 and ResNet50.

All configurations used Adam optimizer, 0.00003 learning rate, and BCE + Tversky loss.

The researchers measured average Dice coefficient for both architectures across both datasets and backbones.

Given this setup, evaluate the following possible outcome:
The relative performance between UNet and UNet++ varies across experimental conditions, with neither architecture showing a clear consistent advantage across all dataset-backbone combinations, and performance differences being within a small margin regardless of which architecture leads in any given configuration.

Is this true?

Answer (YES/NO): NO